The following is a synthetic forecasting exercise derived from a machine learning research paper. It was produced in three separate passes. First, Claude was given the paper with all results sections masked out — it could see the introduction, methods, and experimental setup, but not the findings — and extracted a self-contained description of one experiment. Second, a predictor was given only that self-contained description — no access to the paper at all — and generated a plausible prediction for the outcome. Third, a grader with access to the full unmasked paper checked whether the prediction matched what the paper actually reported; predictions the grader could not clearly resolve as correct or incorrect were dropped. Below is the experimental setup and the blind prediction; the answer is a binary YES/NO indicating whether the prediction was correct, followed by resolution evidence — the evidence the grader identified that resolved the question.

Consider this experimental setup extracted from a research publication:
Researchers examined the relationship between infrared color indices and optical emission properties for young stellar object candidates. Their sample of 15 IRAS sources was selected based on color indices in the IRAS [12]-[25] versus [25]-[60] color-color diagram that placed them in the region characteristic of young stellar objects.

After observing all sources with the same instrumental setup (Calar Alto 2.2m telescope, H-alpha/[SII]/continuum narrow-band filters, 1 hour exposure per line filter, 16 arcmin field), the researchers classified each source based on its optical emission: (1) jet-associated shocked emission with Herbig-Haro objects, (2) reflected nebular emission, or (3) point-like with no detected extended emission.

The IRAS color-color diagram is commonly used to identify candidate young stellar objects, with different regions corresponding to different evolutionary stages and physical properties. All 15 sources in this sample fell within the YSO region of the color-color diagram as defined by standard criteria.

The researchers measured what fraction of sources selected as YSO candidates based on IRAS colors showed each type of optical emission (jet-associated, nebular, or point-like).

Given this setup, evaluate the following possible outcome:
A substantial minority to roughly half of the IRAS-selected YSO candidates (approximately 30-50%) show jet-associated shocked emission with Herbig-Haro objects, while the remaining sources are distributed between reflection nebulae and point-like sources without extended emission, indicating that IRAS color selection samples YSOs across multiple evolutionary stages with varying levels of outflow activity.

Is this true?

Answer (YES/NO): YES